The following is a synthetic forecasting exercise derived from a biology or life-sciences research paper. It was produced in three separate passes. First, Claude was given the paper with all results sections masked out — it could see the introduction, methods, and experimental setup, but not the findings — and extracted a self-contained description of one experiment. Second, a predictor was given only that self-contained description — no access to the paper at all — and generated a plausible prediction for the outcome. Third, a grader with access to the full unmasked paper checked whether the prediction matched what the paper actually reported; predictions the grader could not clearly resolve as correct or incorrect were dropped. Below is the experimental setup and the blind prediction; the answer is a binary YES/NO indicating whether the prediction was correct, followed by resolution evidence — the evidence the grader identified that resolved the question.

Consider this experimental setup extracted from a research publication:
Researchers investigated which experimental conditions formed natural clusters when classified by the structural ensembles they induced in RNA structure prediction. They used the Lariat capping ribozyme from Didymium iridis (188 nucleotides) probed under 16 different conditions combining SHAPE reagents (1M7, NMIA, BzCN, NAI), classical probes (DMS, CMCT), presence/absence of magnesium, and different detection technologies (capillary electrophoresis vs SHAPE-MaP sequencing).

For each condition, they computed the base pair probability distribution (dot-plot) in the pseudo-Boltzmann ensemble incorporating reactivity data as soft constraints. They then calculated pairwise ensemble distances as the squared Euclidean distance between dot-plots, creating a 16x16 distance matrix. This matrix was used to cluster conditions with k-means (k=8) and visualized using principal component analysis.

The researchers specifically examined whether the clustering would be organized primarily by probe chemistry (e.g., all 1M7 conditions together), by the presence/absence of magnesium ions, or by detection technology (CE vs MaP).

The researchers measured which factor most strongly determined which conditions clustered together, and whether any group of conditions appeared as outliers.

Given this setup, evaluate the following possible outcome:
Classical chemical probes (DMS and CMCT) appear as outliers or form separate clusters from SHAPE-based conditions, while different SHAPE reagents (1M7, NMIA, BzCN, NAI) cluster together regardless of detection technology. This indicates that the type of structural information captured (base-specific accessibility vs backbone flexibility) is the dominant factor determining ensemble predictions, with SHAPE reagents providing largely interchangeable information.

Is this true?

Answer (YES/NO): NO